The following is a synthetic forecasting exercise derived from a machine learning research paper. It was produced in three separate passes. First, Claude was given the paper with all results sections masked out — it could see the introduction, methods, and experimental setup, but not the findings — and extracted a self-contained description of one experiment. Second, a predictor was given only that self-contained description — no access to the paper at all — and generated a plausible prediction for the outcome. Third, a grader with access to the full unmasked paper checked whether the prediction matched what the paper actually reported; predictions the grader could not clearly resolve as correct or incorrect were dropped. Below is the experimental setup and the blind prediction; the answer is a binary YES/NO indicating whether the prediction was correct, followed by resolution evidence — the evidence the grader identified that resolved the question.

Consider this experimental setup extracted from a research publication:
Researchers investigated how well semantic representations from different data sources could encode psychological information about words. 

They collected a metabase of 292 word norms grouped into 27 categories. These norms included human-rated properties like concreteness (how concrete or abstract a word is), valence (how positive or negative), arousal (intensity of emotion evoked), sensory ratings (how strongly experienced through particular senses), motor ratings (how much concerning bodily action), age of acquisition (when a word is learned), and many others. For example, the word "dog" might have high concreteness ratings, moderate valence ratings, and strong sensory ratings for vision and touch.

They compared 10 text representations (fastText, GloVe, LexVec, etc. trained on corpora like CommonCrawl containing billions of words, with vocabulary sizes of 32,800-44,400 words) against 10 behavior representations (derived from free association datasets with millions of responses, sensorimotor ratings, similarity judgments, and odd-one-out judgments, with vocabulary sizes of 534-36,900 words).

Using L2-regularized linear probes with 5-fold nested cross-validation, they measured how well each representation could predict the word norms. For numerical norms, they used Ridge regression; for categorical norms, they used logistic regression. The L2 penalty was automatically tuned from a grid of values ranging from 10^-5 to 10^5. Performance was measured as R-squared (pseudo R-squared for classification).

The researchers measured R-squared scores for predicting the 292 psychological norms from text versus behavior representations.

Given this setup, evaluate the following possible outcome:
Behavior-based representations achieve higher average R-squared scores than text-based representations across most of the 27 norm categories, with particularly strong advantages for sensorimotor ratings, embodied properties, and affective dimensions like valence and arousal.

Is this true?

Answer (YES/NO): NO